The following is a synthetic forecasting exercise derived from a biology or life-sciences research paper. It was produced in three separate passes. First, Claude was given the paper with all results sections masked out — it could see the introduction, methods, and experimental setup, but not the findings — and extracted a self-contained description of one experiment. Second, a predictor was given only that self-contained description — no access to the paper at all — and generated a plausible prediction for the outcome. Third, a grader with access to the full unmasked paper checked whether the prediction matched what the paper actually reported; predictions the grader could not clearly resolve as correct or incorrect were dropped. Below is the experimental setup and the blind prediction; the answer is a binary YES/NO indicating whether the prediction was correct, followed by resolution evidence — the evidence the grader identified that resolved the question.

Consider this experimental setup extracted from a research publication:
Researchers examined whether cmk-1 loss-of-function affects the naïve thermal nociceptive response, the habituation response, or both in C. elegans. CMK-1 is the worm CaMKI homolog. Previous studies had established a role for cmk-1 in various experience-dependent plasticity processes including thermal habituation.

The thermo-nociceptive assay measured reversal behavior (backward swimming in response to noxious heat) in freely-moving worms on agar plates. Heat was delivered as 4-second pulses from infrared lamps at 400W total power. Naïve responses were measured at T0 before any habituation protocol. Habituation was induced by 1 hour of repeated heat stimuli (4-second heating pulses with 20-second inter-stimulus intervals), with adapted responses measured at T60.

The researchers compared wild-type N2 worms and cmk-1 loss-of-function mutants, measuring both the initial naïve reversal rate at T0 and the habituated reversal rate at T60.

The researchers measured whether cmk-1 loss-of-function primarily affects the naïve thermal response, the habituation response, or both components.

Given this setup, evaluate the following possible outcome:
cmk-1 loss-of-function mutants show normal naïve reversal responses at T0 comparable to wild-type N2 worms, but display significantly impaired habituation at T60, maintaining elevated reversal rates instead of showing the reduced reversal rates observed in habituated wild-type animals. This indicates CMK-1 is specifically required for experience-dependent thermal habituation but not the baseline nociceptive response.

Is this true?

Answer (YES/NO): YES